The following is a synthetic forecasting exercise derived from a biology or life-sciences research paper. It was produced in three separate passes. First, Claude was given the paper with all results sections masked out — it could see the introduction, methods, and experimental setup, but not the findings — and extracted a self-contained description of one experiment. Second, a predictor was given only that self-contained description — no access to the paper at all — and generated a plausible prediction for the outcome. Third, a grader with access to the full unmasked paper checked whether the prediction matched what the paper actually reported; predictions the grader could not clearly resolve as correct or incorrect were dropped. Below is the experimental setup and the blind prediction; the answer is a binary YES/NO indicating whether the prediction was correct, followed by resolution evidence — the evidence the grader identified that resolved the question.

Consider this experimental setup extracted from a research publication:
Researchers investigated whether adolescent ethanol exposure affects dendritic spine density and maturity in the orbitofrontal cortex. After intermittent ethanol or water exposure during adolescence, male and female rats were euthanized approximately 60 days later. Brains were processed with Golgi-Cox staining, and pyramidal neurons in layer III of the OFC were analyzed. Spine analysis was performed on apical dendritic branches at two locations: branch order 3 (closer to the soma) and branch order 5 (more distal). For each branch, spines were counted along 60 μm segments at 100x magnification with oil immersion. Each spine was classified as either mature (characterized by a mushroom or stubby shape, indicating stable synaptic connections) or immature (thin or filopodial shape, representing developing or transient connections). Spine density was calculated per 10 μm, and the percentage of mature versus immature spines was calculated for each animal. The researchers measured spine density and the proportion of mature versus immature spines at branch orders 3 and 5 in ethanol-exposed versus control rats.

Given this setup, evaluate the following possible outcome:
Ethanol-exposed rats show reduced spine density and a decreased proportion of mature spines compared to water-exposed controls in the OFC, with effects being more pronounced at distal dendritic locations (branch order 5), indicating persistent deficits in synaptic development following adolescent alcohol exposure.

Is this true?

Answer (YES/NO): NO